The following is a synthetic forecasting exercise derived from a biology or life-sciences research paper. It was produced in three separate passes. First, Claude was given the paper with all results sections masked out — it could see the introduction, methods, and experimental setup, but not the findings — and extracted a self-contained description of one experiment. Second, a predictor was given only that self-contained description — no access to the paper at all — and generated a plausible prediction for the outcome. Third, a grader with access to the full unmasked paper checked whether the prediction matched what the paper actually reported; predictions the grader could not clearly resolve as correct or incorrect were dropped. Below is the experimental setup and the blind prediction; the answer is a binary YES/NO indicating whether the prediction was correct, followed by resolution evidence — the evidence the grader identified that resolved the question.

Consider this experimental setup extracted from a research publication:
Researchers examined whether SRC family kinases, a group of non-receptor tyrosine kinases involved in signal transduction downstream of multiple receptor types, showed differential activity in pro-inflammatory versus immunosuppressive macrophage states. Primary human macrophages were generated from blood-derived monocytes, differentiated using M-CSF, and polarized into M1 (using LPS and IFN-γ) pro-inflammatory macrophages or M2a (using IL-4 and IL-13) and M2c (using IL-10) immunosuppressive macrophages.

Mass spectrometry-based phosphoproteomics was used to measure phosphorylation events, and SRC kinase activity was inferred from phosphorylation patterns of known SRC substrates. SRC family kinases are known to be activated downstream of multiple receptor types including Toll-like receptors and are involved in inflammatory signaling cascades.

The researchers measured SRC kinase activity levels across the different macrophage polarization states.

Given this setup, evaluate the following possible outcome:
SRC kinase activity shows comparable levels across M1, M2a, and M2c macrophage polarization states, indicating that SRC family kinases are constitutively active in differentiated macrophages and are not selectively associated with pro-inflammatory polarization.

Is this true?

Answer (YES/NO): NO